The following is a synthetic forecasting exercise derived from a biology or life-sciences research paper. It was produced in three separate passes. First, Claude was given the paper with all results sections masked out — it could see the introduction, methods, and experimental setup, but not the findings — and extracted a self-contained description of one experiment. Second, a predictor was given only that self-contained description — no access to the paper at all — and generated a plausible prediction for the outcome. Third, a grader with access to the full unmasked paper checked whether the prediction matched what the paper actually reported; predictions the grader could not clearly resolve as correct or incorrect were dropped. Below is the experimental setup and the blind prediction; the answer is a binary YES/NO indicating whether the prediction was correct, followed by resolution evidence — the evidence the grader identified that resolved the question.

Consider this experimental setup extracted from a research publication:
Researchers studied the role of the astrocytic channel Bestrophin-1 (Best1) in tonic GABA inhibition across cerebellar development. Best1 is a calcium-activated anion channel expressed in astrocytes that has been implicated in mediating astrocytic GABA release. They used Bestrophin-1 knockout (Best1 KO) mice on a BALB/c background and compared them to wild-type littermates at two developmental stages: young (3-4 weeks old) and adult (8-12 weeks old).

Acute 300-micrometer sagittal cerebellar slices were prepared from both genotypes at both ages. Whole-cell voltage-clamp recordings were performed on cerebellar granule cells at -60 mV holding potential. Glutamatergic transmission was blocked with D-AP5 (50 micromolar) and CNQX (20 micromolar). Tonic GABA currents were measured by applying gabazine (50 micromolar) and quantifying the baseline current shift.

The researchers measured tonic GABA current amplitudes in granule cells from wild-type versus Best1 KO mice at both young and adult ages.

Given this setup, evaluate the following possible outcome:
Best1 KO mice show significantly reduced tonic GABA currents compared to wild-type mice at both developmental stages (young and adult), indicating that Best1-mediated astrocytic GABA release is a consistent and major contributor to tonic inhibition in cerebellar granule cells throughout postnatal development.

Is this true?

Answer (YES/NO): YES